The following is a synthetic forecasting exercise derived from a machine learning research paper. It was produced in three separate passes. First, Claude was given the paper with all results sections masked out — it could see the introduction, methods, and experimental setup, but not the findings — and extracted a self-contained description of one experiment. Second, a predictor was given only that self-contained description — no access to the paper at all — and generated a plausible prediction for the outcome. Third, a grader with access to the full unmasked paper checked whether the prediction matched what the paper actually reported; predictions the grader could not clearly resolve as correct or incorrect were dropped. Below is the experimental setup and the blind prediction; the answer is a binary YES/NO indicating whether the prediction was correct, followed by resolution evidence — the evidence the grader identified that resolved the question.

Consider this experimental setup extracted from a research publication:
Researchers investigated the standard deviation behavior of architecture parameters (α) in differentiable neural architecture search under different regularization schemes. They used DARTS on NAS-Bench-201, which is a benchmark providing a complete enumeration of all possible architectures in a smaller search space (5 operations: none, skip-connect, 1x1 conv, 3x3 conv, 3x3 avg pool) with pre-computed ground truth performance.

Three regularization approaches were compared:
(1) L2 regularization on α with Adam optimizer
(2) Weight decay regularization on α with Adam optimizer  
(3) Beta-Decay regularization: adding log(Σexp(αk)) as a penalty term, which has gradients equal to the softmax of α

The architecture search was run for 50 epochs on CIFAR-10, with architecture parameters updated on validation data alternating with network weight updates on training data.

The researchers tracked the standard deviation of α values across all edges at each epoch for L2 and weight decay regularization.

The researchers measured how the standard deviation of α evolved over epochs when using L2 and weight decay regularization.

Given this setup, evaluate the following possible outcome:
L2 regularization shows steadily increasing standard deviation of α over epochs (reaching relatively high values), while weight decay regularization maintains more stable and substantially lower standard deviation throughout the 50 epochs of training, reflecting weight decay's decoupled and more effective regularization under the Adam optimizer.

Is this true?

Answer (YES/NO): NO